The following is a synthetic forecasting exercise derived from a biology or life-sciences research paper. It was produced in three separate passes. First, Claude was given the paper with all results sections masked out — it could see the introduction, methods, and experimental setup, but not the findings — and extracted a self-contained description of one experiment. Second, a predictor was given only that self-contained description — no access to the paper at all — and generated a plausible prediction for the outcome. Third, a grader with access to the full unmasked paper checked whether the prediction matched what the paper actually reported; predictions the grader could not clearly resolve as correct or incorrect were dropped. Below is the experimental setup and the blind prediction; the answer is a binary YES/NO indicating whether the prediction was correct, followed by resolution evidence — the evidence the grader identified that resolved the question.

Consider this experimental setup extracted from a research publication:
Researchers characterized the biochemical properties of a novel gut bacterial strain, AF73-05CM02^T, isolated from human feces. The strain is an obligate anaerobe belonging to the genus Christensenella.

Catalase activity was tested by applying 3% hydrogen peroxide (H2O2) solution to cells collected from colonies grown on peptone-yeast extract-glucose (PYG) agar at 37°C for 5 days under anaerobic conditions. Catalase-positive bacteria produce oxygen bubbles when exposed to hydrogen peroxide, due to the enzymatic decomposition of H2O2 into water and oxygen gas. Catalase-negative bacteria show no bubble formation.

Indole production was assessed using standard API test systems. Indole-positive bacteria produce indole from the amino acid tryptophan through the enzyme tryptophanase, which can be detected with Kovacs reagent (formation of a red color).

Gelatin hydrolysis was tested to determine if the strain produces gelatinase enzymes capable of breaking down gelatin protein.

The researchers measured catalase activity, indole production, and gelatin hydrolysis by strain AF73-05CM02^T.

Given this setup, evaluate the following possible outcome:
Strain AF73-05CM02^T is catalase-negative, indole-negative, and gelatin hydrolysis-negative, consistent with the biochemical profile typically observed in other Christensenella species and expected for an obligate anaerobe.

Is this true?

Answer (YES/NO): YES